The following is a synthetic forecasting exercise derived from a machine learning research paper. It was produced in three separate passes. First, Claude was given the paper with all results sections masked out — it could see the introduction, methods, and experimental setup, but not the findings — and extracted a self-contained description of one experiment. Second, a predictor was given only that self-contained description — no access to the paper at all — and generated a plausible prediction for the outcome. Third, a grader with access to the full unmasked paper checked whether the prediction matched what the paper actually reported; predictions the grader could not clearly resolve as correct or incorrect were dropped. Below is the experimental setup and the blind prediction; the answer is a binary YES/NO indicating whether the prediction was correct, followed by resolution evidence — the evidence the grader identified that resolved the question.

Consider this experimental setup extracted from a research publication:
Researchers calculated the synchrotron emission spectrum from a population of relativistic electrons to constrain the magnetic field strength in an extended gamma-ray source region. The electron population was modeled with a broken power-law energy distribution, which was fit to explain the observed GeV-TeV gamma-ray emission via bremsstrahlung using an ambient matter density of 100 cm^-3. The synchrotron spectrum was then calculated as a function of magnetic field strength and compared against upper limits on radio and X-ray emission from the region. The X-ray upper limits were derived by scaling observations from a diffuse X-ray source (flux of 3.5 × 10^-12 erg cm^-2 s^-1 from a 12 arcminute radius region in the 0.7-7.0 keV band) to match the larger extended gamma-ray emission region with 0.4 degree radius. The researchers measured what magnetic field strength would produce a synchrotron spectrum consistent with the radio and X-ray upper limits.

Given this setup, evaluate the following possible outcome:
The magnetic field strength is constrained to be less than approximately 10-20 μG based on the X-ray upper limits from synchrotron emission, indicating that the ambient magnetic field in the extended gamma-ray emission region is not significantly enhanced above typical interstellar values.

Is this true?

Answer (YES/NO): YES